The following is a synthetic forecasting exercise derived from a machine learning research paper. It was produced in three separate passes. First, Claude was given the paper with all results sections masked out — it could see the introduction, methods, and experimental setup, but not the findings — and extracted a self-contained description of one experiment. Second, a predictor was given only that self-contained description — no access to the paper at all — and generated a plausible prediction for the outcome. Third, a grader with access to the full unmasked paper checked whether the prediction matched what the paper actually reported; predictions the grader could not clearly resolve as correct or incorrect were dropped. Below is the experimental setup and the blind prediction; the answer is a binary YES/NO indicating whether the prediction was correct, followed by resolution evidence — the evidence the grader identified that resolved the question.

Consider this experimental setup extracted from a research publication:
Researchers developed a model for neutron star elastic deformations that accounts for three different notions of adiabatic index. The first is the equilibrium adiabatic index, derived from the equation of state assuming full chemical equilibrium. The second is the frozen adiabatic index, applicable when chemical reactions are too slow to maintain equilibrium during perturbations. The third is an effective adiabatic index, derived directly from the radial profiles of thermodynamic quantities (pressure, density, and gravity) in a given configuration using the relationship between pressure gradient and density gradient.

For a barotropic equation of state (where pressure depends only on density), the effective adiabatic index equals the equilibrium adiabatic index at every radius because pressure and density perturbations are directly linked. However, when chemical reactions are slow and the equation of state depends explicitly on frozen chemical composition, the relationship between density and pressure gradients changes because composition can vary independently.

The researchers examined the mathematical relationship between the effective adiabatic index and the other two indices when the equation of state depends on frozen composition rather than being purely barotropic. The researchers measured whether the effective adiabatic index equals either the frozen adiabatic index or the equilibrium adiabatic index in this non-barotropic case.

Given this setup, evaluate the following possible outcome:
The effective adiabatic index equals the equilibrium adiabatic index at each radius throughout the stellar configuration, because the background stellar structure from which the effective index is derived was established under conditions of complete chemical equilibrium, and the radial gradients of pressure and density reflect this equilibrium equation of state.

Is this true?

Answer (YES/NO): NO